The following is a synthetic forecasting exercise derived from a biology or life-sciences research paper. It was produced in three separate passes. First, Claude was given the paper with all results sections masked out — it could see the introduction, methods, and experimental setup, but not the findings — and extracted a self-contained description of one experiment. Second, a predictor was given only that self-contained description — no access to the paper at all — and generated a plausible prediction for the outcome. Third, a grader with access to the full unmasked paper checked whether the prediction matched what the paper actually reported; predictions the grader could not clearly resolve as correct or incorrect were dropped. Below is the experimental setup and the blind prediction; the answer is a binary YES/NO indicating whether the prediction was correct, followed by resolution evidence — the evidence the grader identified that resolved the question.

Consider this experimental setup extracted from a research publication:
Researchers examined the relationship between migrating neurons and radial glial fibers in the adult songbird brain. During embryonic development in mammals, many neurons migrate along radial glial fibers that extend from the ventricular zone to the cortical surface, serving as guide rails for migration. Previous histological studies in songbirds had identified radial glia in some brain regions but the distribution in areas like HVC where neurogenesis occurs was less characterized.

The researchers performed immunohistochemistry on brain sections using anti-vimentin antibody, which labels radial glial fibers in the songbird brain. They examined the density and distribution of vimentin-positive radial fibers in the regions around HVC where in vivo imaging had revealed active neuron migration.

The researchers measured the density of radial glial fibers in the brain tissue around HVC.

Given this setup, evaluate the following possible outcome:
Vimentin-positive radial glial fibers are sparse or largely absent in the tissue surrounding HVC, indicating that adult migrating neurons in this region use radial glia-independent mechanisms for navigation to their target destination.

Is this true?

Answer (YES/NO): YES